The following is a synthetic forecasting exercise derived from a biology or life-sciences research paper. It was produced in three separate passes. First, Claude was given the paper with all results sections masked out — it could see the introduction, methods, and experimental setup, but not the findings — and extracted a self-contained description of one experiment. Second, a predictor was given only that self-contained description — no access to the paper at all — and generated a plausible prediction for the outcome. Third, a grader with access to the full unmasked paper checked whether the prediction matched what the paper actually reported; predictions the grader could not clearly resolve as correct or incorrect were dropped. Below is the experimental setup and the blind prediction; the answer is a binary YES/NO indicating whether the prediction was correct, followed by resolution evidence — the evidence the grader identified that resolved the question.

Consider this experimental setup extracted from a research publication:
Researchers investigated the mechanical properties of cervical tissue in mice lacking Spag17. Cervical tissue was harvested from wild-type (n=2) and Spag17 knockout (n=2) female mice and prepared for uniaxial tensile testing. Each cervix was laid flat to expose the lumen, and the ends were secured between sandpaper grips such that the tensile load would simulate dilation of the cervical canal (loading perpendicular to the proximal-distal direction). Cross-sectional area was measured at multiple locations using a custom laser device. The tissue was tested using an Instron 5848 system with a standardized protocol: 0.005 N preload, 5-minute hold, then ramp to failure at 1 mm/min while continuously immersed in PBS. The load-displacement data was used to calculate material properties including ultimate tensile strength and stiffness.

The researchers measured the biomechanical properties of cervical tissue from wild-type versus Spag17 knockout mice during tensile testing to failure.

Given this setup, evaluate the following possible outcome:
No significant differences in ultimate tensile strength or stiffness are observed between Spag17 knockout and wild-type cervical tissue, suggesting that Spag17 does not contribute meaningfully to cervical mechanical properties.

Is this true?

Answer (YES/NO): NO